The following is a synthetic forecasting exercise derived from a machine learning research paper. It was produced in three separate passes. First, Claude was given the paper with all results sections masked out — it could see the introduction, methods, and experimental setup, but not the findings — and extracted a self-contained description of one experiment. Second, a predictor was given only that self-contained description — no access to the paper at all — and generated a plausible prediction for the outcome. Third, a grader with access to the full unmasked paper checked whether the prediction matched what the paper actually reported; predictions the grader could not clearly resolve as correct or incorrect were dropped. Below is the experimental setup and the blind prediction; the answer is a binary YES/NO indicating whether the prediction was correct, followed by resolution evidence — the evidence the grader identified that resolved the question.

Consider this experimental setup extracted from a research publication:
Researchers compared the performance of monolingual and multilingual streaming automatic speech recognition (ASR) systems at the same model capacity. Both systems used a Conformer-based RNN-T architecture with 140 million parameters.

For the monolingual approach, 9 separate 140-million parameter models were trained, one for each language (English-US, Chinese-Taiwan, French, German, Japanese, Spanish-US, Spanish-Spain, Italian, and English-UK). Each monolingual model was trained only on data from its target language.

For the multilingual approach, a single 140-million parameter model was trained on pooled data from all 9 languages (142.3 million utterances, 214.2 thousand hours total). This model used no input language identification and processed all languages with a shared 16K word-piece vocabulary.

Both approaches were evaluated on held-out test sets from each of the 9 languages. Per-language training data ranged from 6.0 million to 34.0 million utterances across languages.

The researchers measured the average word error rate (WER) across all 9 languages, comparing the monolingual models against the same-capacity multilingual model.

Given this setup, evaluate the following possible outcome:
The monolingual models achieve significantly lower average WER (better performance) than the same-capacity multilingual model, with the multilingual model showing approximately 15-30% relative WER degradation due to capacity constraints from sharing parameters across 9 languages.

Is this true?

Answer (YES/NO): NO